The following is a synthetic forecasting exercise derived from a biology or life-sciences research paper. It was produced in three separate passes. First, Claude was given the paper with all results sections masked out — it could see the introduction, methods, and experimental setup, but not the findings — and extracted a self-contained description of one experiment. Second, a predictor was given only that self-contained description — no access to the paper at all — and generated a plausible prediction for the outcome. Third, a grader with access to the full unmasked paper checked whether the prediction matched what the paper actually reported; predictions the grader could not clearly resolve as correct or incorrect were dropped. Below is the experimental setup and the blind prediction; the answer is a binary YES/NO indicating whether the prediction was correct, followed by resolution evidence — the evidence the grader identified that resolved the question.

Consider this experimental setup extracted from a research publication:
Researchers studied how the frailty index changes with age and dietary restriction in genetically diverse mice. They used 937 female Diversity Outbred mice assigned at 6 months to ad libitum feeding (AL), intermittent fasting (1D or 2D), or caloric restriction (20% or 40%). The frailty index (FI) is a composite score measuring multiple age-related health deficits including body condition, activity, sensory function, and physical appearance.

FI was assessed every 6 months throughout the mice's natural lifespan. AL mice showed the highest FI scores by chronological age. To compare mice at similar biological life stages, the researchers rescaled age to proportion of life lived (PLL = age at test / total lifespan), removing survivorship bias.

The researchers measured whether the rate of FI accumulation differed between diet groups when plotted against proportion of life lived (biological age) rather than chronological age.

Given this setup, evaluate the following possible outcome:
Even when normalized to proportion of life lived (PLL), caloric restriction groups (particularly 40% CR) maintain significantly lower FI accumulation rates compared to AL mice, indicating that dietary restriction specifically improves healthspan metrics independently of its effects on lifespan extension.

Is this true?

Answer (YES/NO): NO